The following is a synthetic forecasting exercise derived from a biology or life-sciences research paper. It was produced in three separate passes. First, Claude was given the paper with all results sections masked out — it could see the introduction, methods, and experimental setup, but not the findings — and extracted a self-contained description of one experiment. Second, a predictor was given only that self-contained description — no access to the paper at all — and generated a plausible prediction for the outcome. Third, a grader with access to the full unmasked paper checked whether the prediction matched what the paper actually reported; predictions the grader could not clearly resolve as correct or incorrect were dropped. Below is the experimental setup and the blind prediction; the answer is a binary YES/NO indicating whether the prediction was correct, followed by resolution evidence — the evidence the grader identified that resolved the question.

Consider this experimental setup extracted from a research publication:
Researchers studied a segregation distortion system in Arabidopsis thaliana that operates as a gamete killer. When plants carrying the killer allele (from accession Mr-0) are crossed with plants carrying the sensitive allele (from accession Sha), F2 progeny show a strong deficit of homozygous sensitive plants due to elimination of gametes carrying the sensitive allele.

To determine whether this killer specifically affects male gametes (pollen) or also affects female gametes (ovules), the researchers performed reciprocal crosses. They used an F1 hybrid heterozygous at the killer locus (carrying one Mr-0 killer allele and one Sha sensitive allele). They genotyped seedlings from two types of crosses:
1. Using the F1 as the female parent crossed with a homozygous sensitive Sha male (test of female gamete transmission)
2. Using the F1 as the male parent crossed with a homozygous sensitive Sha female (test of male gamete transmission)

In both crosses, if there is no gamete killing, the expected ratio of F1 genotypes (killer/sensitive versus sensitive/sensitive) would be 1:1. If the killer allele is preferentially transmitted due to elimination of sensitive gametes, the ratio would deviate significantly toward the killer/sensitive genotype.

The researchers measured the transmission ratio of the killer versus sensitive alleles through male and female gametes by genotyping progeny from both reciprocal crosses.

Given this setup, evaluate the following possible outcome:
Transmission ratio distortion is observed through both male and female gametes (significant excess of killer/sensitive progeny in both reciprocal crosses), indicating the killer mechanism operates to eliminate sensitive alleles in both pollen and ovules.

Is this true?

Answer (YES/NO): NO